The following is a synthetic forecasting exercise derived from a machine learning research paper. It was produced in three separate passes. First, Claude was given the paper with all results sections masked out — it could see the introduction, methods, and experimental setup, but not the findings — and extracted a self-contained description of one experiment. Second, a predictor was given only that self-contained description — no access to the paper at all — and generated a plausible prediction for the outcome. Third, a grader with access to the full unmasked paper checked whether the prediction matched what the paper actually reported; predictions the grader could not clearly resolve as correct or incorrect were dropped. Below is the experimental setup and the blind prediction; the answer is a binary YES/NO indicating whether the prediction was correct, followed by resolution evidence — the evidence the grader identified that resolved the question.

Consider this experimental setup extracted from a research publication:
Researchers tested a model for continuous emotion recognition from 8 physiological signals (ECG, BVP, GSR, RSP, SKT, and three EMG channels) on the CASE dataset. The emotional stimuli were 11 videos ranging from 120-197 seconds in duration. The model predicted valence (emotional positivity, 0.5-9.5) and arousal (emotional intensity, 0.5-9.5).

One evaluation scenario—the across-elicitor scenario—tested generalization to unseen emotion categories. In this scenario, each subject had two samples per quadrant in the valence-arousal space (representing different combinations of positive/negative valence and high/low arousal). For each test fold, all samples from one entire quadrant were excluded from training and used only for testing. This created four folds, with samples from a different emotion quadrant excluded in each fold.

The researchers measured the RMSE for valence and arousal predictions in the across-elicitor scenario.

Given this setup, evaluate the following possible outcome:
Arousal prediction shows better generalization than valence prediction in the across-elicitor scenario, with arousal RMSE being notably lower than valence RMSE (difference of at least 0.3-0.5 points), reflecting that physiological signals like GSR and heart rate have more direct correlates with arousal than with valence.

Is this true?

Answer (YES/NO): NO